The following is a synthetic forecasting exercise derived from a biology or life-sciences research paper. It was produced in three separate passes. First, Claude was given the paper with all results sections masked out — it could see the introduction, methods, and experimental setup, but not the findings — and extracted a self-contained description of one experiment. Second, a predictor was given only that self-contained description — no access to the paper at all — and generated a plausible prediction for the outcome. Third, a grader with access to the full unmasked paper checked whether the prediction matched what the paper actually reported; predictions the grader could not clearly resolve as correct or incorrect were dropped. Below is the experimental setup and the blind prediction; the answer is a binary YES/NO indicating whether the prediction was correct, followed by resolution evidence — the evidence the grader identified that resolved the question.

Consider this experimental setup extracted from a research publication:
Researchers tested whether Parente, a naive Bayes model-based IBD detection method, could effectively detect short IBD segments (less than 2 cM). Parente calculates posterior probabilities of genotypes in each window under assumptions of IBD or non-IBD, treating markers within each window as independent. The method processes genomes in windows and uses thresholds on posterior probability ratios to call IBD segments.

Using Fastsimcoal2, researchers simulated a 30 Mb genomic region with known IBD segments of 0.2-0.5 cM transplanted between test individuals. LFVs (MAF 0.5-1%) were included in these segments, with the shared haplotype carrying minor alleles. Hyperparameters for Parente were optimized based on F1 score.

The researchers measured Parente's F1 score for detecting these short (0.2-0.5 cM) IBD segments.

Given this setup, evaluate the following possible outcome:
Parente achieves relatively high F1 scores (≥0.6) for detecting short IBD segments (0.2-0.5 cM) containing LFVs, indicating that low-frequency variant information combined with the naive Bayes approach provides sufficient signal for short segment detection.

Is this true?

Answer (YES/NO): NO